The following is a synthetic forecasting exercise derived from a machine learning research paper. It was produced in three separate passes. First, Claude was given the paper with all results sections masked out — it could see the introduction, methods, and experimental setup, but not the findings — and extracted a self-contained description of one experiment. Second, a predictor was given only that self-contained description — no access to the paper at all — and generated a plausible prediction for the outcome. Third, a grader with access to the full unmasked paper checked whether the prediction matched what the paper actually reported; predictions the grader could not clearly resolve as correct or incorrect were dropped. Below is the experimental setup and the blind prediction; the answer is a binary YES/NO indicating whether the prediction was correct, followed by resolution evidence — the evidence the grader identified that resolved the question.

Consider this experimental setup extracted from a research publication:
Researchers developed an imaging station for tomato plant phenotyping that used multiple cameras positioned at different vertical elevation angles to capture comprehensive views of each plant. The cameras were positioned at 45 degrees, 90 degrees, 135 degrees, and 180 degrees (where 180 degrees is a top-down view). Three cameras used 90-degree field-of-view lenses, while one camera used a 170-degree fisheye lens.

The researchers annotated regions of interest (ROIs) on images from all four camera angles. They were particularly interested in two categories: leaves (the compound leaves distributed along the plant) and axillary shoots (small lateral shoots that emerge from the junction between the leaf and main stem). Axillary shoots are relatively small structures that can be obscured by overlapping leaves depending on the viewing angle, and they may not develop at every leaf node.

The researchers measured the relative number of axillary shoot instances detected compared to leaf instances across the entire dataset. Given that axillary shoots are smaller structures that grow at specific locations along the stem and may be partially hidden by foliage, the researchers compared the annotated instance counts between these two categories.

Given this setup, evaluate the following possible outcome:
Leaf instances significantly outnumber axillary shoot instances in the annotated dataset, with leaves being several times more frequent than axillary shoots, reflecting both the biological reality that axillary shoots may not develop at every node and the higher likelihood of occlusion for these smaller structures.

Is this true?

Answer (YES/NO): YES